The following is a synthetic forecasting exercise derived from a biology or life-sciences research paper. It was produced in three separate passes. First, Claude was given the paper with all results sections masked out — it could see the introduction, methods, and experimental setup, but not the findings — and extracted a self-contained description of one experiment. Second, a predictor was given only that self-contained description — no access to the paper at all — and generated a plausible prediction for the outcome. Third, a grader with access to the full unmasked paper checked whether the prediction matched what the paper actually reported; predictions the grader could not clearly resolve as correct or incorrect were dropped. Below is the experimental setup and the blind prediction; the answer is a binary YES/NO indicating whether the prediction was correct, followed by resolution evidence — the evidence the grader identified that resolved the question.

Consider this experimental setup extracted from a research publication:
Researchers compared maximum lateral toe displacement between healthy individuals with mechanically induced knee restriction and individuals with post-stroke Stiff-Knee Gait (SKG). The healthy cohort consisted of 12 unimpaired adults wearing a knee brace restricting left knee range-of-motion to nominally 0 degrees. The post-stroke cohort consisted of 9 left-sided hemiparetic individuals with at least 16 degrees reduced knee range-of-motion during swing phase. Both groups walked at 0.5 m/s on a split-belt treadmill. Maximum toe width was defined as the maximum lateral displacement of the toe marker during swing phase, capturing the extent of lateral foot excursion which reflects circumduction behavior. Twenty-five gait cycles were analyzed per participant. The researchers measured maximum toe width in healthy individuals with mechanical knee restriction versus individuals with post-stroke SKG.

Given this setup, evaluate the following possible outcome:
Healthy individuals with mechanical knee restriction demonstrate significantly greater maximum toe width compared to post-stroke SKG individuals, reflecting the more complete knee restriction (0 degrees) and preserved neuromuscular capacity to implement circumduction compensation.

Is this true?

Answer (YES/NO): NO